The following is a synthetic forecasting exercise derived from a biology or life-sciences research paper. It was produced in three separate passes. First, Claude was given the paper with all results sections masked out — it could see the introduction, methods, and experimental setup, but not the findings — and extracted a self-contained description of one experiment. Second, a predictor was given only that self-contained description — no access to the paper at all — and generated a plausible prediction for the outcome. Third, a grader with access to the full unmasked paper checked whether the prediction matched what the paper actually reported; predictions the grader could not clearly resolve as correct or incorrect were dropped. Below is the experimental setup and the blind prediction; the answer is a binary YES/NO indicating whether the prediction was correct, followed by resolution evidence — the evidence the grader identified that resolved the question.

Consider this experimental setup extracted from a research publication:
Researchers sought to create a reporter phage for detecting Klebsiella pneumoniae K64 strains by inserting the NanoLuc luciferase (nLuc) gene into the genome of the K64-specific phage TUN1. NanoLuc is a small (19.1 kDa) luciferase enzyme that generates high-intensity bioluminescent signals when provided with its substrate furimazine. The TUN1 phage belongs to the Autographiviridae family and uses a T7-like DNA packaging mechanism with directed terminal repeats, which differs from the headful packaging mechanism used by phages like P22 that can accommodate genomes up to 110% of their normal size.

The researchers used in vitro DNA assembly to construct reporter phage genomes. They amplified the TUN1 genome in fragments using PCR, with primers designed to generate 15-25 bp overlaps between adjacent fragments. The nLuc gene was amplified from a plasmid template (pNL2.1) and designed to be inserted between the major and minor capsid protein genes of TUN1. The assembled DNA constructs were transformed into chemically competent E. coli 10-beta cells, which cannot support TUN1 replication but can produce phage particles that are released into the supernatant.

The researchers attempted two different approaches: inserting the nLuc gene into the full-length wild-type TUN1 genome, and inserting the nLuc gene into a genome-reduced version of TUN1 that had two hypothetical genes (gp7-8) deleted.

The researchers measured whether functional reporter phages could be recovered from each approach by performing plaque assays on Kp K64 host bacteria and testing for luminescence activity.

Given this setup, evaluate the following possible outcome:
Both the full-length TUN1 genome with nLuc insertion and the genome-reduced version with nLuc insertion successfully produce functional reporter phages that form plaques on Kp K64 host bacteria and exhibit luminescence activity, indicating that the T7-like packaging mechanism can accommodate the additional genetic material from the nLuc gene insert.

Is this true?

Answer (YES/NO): NO